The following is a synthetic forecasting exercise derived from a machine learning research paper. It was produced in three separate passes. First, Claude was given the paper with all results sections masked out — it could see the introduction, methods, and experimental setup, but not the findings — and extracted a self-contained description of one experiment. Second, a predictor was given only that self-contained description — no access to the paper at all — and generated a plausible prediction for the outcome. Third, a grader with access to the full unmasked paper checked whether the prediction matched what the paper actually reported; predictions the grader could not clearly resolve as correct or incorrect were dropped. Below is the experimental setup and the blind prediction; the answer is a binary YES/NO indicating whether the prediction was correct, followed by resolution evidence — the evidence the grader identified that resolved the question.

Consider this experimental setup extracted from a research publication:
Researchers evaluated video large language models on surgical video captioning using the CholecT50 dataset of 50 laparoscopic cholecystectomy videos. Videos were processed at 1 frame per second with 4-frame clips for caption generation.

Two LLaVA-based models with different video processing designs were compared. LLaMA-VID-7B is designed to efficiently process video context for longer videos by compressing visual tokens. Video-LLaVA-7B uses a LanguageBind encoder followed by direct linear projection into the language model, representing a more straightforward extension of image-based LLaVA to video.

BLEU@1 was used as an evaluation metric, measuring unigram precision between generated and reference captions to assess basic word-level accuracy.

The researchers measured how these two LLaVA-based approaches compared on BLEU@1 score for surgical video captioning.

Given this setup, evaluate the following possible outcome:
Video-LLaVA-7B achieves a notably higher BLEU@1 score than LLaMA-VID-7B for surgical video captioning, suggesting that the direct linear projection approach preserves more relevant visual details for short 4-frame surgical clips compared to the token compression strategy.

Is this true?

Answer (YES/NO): YES